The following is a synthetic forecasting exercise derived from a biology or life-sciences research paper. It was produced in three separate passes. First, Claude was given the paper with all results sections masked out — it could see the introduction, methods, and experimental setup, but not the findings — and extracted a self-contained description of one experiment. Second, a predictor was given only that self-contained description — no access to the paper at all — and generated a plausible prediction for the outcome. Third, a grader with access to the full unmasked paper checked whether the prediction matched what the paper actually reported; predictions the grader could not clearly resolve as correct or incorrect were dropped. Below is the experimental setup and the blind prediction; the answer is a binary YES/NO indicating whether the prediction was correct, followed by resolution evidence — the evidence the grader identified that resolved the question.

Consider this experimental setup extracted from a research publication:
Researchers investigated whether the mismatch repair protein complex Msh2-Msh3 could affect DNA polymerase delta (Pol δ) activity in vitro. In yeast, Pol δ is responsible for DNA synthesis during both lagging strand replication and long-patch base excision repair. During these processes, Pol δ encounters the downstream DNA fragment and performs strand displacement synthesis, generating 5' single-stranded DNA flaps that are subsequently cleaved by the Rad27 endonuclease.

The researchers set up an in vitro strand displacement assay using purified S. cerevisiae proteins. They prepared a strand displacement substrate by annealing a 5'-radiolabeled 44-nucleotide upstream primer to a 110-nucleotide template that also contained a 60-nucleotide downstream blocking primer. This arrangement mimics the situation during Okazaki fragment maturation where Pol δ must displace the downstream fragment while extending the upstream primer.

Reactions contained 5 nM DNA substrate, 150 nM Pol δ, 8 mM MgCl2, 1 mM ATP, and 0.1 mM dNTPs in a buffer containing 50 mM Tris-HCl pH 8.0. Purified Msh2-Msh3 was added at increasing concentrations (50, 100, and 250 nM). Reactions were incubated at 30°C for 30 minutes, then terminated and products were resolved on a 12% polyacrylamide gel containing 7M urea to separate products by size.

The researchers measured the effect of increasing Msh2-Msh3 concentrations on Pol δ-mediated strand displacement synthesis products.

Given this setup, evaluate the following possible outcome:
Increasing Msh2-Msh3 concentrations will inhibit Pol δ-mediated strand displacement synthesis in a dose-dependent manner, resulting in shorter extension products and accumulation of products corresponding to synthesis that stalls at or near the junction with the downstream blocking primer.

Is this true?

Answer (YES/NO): NO